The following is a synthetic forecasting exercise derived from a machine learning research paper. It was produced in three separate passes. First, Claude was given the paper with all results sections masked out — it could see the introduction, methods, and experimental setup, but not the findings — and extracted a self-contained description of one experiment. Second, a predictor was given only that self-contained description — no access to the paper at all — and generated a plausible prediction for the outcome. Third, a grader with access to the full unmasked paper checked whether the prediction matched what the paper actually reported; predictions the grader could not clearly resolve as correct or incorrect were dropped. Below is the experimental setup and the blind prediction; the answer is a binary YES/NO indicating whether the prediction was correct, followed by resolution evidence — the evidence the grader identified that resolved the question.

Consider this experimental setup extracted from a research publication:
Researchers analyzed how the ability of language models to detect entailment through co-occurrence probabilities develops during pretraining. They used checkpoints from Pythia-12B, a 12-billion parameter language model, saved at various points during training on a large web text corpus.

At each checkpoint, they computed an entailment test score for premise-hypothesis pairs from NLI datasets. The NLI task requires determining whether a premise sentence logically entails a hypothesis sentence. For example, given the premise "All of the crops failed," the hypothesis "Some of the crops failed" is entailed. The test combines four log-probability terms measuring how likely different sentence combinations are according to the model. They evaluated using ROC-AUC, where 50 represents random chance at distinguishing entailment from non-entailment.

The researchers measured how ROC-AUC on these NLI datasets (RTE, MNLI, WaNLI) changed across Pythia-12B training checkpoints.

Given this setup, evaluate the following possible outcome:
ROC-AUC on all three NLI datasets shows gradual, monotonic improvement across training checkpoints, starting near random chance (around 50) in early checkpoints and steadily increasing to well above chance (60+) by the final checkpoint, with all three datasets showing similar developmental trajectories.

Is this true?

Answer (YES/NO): NO